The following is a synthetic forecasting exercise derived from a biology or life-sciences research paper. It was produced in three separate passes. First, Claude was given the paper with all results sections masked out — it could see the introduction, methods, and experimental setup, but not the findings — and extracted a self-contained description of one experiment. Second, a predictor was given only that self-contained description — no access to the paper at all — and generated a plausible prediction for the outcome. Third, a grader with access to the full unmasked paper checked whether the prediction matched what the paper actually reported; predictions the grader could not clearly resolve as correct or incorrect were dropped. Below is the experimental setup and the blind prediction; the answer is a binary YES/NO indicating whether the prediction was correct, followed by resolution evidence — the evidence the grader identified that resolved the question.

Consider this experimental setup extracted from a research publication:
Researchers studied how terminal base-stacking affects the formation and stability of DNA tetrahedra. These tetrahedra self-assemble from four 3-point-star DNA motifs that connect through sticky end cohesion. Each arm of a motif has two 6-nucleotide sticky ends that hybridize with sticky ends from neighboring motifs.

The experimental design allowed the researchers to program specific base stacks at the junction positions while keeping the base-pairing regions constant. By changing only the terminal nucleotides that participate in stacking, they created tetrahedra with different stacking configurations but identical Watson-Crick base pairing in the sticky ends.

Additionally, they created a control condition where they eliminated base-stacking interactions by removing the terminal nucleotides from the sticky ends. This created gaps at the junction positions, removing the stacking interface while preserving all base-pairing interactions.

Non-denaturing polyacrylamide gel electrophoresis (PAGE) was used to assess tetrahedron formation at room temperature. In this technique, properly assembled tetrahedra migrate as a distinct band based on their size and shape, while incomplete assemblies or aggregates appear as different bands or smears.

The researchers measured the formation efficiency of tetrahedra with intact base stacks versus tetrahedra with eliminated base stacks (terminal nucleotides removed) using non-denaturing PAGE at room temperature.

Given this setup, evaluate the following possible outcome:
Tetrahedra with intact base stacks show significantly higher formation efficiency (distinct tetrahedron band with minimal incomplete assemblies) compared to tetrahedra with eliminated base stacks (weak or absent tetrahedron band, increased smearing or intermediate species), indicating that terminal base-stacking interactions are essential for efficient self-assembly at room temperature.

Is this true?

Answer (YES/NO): NO